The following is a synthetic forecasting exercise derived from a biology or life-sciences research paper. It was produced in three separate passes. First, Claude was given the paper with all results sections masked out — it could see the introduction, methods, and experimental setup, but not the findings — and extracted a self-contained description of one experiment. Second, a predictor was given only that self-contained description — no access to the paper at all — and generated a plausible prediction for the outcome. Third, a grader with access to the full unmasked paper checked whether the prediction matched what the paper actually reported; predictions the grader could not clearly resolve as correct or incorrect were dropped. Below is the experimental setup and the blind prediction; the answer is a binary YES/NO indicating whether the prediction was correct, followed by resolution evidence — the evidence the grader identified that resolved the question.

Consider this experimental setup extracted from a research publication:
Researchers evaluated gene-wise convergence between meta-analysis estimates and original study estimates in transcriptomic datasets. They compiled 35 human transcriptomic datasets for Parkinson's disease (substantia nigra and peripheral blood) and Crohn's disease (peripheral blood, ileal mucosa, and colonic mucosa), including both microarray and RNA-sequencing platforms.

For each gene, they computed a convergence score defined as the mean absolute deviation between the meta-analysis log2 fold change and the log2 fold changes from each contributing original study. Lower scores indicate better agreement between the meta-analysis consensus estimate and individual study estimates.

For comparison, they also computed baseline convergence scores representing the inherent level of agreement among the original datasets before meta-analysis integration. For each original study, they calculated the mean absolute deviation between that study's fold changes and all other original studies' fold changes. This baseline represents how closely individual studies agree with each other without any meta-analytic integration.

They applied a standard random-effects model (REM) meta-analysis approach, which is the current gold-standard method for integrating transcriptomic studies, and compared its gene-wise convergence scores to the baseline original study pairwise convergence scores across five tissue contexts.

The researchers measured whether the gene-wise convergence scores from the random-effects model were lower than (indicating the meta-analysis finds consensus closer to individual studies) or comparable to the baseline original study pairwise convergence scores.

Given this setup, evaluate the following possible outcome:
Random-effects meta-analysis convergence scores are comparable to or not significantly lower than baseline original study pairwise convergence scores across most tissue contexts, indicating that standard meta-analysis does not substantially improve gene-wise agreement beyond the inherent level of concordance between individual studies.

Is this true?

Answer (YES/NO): NO